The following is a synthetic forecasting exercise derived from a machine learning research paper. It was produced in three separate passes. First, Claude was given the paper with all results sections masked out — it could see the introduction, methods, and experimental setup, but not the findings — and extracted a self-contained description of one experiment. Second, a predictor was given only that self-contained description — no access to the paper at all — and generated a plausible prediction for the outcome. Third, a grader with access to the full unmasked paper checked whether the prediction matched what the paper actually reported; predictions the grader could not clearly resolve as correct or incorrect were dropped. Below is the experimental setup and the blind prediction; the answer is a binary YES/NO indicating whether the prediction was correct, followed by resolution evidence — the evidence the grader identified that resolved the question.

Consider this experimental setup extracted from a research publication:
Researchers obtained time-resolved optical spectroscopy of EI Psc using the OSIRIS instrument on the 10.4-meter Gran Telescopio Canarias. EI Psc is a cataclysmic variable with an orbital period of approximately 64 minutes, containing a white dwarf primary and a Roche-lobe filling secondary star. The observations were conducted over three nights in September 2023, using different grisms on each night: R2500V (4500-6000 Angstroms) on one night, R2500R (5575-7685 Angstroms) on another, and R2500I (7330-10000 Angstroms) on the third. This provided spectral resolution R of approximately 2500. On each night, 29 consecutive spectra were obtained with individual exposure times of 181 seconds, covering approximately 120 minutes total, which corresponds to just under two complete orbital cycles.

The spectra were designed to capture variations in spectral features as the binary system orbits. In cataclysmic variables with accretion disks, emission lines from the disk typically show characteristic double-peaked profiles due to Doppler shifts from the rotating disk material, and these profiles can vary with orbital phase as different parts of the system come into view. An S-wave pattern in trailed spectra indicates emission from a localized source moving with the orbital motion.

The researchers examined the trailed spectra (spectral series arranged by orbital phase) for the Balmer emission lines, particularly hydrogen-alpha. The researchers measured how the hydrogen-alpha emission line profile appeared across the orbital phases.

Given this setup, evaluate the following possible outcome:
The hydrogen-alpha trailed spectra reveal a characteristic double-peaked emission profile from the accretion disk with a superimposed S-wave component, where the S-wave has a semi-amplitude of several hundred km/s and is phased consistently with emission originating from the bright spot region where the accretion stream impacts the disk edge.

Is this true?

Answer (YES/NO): NO